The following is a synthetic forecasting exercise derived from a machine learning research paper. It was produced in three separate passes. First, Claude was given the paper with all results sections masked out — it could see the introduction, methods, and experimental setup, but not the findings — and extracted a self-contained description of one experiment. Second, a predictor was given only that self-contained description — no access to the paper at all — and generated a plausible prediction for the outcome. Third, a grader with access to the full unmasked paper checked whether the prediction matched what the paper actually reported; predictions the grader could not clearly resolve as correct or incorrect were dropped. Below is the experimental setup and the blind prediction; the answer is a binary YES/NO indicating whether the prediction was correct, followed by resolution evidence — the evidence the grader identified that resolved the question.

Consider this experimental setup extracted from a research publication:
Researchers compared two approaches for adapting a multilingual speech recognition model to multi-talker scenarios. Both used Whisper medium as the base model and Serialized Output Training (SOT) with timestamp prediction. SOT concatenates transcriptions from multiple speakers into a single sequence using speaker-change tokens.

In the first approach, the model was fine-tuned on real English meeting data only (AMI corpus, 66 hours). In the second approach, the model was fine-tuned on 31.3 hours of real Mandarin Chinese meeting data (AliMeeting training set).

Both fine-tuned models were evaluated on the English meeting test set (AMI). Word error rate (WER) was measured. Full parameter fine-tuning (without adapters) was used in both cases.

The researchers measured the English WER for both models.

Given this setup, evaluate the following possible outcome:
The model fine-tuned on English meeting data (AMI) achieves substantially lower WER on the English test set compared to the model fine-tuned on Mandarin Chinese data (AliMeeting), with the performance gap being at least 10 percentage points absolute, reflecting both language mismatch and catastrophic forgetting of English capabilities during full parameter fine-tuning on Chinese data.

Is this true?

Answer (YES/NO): YES